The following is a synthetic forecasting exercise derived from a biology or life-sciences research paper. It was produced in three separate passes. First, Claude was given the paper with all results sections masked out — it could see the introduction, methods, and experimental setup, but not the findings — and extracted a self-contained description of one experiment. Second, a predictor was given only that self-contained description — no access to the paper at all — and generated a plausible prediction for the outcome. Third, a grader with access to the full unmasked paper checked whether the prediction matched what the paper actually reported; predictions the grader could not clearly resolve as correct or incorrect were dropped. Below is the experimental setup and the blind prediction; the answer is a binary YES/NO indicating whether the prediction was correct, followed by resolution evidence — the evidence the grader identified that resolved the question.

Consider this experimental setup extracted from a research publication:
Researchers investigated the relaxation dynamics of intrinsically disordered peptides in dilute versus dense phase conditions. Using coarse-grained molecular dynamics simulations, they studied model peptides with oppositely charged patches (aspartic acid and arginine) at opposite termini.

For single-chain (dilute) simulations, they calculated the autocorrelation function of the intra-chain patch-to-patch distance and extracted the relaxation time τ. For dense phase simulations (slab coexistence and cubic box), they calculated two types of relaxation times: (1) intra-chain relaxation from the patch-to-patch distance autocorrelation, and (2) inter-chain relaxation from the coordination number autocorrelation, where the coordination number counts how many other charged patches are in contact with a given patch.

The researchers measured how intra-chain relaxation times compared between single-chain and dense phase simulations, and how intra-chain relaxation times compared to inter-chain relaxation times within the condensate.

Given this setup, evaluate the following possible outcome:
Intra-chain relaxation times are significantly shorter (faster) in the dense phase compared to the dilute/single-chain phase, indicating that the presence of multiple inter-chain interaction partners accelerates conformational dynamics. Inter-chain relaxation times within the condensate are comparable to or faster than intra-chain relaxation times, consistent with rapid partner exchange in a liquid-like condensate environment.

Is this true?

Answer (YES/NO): NO